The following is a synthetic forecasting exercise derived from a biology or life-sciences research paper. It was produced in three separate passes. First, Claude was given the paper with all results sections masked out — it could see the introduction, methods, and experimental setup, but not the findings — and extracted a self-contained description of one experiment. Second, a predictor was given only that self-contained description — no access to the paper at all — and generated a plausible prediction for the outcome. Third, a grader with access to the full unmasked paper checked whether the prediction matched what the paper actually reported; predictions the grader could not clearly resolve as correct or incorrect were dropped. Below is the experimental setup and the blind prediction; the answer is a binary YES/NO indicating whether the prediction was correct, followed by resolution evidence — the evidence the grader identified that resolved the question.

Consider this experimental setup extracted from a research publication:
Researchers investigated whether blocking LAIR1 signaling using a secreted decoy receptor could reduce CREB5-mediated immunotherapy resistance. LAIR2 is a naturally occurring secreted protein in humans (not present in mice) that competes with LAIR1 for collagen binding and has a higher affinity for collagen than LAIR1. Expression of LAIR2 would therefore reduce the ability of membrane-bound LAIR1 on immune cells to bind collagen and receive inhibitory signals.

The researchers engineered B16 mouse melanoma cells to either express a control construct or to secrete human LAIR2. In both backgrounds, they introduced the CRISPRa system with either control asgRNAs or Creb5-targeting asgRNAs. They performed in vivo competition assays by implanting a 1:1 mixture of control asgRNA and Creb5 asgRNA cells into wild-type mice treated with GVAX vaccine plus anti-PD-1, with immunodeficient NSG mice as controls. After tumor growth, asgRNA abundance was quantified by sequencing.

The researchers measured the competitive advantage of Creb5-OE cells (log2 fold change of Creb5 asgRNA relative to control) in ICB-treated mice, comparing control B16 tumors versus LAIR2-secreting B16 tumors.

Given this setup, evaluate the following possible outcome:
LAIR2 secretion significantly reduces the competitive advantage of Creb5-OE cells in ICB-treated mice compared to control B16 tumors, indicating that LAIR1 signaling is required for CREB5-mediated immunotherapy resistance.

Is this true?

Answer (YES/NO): YES